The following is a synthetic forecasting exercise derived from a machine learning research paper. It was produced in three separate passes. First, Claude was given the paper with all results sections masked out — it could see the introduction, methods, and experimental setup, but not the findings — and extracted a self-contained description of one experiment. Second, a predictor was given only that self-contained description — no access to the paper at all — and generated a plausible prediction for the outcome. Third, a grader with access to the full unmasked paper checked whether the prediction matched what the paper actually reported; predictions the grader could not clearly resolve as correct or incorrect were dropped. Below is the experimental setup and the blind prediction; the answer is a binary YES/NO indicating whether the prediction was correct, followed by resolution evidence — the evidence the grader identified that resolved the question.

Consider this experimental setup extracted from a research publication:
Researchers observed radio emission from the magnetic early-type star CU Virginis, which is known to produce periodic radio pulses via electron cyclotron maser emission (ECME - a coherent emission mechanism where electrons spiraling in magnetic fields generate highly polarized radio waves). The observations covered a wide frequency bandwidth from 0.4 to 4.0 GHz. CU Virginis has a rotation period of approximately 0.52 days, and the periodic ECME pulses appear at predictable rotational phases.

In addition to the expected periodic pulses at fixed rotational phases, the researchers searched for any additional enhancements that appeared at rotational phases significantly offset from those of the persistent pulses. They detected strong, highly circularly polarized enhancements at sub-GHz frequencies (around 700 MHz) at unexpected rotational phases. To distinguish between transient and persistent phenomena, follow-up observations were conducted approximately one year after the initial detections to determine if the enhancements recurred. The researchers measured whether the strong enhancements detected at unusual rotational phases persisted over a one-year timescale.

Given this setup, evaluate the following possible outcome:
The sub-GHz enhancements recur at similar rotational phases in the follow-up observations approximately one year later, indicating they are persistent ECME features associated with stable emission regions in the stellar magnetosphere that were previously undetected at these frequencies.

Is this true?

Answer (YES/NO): NO